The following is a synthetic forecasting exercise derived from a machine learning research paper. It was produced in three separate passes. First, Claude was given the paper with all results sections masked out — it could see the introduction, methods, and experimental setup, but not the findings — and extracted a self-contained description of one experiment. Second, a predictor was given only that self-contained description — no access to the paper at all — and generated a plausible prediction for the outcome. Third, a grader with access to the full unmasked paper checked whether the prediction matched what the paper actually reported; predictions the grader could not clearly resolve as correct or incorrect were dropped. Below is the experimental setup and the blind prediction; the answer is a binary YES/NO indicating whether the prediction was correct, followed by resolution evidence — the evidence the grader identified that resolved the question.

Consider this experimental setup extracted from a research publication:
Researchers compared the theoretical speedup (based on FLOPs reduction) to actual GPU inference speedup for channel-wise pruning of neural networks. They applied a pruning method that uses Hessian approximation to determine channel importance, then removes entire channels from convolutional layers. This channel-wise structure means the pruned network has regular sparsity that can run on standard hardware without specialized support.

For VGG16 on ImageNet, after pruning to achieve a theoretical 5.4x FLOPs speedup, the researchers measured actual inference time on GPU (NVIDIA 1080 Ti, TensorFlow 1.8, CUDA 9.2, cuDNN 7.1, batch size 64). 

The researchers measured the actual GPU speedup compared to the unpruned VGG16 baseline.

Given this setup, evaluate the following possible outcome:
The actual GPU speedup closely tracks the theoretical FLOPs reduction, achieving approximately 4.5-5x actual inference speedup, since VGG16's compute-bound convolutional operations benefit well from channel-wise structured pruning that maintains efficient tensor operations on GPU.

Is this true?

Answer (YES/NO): NO